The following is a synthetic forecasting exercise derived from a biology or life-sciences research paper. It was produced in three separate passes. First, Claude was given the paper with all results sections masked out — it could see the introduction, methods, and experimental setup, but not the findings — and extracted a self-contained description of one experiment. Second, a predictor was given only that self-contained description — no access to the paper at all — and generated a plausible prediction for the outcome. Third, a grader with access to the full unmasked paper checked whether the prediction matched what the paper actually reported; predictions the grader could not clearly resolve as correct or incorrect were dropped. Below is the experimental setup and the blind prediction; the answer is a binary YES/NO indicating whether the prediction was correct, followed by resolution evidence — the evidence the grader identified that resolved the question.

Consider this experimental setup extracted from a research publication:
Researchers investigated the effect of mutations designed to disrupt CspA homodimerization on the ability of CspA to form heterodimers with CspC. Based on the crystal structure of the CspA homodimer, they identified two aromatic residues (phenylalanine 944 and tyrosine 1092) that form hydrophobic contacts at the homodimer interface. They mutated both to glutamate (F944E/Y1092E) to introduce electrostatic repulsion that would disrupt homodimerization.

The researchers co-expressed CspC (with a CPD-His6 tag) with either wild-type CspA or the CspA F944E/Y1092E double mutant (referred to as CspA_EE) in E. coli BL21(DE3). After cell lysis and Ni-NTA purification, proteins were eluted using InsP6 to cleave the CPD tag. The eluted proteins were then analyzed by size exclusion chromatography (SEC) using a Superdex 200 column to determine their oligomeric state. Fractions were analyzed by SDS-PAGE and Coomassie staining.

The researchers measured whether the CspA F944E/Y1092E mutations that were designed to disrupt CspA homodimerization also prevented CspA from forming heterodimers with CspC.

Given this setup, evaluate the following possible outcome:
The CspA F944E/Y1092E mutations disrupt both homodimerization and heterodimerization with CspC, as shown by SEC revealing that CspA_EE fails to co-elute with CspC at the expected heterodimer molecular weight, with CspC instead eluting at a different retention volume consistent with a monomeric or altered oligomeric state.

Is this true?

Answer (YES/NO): NO